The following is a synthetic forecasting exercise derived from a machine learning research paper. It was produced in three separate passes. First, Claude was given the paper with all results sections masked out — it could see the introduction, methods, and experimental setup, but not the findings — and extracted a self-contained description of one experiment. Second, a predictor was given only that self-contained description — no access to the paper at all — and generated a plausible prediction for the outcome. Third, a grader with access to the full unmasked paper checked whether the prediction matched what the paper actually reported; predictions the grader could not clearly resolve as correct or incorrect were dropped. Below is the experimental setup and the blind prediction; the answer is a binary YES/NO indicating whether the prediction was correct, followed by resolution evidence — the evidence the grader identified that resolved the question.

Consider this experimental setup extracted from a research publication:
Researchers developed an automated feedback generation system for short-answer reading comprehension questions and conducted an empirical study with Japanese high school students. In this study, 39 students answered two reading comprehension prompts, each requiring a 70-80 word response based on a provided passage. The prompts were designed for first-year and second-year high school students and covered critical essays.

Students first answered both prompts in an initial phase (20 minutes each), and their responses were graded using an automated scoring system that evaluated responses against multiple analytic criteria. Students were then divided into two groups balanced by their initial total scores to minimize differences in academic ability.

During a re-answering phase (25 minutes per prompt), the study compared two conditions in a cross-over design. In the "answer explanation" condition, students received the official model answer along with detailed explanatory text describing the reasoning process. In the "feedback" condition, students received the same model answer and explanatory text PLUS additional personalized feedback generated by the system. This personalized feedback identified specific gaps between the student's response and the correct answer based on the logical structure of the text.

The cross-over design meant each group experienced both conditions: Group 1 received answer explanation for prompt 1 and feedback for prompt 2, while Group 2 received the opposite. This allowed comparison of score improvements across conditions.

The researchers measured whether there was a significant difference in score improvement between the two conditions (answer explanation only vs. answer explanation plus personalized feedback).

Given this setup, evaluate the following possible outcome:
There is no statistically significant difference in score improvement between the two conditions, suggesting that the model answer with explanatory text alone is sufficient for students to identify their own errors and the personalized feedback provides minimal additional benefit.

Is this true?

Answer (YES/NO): NO